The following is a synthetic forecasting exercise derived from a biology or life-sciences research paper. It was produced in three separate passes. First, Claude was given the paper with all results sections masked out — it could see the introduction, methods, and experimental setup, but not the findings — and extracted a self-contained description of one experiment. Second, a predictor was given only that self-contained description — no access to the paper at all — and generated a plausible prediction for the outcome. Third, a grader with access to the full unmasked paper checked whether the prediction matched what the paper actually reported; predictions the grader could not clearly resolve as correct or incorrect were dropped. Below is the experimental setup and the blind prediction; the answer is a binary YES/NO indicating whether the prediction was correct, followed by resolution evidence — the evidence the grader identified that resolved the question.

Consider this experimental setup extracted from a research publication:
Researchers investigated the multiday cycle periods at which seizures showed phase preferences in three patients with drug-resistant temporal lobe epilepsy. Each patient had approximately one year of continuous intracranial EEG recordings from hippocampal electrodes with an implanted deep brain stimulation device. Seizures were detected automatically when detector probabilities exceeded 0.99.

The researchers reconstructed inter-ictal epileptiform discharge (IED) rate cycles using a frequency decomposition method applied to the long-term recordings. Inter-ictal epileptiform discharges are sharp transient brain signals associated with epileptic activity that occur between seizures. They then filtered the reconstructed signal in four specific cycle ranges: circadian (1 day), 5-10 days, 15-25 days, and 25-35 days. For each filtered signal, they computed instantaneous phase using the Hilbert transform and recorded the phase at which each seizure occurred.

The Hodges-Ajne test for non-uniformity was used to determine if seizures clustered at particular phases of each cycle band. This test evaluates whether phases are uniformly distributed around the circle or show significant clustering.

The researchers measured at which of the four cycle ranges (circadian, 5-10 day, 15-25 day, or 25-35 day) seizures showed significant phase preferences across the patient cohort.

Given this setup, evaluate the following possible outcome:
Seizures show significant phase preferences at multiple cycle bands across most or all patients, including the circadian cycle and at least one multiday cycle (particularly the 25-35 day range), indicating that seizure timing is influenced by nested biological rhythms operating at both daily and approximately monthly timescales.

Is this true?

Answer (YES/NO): YES